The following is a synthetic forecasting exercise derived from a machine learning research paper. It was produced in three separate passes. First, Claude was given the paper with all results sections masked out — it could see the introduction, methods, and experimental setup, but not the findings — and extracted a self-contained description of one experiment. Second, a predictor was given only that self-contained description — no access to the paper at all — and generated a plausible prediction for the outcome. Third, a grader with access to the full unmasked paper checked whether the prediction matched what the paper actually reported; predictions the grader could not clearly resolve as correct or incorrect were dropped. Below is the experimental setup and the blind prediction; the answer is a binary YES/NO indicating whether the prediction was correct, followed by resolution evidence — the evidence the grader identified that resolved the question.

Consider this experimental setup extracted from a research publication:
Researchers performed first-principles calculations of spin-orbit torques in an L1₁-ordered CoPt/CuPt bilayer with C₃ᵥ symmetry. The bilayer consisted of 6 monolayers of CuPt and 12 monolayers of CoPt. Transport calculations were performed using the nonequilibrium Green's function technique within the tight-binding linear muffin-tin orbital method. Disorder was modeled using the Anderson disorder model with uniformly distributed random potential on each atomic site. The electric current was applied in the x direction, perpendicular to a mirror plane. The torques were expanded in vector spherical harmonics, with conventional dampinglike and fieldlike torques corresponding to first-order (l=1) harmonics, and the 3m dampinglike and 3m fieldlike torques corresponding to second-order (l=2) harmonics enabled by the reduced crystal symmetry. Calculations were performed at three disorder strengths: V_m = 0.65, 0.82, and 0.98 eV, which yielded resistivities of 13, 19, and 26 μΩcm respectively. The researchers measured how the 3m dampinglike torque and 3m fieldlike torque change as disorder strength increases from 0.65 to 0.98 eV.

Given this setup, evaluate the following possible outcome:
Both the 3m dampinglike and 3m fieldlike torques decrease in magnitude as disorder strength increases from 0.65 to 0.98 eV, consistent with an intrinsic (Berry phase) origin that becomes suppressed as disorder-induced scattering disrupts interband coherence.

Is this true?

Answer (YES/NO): NO